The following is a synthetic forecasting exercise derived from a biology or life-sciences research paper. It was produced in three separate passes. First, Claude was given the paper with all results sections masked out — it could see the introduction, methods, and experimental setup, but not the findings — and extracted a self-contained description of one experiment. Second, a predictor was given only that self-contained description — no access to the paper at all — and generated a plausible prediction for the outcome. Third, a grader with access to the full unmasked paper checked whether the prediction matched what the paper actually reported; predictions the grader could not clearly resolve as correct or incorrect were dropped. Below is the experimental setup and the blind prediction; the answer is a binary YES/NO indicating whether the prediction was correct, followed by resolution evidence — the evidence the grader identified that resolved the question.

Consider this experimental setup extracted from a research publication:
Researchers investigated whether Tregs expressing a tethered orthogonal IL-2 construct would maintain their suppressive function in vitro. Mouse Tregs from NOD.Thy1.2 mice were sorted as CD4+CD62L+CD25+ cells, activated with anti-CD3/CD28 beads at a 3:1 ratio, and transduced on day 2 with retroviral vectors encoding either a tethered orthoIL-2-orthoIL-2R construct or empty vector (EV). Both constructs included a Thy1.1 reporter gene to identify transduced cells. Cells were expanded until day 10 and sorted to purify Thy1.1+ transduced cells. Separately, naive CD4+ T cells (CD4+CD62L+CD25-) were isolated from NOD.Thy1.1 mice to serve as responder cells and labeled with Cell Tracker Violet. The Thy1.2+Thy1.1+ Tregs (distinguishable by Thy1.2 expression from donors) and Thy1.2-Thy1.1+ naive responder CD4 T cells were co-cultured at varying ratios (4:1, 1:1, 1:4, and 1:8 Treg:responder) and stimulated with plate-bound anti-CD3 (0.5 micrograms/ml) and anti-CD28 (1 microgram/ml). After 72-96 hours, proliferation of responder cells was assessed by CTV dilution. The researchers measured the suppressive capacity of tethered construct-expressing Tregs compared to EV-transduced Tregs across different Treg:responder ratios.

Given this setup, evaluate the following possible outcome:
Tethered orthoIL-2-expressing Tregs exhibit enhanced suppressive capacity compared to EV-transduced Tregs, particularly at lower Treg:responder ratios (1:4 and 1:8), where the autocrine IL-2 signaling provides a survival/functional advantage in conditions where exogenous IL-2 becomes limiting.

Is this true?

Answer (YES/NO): NO